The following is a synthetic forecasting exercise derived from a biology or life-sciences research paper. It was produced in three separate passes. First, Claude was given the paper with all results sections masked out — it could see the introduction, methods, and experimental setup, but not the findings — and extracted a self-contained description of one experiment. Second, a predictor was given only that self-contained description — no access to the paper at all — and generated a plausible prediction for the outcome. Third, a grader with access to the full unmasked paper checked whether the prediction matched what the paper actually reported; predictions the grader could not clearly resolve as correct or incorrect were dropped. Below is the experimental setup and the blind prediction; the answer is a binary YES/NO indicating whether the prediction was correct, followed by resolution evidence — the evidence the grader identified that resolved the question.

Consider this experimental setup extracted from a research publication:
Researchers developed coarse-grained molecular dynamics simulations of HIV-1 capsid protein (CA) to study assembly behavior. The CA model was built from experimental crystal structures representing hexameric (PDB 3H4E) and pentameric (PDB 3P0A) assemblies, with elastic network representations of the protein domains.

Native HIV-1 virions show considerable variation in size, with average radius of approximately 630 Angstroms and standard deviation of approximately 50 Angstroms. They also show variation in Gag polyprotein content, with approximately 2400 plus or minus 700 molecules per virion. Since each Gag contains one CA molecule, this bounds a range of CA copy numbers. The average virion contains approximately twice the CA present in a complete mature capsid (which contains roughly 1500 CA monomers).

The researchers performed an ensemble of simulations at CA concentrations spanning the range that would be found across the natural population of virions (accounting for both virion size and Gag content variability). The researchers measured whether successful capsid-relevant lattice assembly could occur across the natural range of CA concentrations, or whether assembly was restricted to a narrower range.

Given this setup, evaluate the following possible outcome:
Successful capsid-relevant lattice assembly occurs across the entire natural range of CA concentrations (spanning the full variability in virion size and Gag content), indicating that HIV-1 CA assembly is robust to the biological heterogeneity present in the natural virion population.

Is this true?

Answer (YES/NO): NO